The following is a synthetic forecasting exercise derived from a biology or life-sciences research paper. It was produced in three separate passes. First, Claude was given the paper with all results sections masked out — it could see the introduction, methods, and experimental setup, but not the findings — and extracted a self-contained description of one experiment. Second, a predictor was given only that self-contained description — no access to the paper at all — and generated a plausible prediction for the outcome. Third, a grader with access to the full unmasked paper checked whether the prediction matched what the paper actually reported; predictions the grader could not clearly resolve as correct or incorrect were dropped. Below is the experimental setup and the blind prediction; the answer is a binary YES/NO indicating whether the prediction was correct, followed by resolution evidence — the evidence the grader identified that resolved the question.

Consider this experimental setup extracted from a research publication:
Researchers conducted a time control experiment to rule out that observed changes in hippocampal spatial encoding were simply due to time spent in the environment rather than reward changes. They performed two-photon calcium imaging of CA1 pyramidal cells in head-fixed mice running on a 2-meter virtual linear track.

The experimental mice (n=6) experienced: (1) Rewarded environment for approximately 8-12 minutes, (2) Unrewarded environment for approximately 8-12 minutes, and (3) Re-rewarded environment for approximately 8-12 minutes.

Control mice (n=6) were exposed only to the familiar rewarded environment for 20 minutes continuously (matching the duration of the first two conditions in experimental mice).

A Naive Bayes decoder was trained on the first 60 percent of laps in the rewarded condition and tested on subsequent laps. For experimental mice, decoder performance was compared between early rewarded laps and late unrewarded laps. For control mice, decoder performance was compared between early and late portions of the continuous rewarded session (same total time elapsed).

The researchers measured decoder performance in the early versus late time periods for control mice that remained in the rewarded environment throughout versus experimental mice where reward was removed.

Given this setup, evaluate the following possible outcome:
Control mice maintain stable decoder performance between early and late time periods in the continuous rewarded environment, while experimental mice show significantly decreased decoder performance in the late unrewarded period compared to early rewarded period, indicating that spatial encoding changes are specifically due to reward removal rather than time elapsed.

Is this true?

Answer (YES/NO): YES